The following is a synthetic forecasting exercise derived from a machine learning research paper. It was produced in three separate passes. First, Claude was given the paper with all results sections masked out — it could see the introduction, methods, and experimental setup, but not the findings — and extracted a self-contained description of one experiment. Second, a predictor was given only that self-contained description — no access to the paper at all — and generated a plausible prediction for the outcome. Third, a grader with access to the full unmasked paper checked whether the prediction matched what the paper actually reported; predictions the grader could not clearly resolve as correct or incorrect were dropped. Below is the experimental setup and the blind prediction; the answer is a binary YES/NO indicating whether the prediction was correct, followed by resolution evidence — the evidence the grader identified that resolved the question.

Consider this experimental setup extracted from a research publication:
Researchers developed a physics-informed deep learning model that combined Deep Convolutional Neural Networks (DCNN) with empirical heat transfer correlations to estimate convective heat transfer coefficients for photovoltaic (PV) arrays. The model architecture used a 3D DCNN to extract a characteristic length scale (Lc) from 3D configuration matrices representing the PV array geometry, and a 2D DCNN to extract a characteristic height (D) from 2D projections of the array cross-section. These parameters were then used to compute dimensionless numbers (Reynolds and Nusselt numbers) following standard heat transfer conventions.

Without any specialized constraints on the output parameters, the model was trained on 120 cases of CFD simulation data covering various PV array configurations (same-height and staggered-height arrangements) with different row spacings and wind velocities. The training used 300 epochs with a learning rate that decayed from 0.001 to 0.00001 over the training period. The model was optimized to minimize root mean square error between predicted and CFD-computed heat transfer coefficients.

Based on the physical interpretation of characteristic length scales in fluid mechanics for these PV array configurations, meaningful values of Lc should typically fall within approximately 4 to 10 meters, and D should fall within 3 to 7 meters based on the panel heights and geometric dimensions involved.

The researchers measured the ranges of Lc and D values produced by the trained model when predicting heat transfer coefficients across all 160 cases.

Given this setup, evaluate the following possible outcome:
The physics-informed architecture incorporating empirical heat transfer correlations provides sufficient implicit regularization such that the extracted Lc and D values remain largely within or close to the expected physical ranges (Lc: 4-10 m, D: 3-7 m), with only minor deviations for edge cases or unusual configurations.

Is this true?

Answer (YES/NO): NO